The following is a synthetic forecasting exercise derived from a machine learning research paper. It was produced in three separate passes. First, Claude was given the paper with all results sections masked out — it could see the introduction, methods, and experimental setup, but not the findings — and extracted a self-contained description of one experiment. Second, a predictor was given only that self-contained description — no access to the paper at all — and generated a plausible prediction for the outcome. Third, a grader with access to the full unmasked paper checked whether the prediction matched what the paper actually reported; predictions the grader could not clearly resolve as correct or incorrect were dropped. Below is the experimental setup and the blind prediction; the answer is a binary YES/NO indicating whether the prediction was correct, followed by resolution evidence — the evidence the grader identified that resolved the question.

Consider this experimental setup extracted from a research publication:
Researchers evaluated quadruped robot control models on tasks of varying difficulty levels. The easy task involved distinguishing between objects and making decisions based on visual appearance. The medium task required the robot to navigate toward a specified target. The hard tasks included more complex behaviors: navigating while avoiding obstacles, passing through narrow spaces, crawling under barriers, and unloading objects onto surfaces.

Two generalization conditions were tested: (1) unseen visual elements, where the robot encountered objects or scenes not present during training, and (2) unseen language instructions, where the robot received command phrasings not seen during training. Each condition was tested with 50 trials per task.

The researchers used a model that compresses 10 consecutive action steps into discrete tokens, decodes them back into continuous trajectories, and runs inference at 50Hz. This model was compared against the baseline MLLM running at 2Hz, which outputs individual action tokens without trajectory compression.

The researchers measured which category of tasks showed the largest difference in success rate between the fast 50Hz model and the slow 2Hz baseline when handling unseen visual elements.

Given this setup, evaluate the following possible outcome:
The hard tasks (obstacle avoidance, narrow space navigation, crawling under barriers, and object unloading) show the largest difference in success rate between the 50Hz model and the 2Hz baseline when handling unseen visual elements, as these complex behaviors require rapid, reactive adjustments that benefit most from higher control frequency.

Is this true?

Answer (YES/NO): YES